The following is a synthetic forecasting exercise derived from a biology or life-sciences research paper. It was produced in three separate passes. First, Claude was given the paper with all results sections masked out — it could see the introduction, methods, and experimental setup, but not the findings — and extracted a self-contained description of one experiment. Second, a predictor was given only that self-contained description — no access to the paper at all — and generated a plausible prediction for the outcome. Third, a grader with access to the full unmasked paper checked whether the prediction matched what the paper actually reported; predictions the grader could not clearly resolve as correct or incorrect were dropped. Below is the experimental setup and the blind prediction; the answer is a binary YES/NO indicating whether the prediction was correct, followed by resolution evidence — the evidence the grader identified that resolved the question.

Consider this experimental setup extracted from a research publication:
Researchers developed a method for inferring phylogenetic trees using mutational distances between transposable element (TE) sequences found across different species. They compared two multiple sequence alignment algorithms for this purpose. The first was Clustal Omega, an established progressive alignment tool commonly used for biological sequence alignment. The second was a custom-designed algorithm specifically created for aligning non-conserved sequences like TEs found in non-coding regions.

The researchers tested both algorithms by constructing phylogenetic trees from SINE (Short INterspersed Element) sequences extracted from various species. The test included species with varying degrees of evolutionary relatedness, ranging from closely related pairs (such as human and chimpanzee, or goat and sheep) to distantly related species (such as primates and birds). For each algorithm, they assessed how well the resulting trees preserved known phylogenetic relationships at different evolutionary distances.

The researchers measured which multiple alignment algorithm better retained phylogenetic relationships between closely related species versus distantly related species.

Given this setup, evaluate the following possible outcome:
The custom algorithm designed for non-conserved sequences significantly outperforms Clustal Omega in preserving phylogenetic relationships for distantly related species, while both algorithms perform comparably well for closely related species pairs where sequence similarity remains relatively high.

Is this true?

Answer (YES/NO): NO